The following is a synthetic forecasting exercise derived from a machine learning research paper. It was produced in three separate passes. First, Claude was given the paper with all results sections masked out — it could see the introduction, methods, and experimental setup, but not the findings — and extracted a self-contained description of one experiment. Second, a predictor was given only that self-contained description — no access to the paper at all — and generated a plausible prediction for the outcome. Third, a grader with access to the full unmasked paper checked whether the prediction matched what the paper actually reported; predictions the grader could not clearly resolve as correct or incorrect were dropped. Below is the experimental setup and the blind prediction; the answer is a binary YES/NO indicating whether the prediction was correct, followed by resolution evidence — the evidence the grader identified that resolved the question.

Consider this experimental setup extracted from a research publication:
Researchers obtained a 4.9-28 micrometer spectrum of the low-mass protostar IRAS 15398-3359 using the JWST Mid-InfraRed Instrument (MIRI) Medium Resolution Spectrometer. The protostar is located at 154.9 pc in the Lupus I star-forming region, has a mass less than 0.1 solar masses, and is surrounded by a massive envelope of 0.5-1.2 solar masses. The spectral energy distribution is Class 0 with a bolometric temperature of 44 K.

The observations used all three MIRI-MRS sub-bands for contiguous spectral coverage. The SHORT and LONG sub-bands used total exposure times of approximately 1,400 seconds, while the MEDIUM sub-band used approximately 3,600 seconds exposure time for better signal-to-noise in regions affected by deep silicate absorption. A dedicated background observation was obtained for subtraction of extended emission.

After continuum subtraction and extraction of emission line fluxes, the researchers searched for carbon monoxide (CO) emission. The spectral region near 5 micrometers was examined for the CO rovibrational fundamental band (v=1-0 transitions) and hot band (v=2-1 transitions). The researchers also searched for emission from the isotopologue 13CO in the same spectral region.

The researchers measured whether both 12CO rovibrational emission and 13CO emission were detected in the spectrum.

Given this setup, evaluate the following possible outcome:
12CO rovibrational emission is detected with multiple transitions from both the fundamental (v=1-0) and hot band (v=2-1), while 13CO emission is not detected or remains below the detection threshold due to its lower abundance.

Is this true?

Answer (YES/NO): YES